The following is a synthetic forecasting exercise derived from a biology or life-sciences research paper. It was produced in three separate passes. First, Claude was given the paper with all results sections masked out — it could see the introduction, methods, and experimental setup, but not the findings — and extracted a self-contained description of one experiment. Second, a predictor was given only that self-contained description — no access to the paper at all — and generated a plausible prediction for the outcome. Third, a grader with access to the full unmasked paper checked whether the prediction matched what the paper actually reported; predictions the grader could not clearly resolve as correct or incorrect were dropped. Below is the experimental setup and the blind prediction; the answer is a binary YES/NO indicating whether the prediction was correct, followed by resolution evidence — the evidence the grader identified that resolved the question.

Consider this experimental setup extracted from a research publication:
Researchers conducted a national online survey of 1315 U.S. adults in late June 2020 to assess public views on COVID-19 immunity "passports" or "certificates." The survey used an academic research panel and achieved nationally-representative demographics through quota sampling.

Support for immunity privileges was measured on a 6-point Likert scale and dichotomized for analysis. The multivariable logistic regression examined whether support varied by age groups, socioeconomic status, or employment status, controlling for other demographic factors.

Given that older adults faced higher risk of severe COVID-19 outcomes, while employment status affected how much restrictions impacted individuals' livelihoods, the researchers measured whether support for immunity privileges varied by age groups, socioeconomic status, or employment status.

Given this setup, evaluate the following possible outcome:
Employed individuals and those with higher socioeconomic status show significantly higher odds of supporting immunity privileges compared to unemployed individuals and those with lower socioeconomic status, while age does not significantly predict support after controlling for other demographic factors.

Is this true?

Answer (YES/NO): NO